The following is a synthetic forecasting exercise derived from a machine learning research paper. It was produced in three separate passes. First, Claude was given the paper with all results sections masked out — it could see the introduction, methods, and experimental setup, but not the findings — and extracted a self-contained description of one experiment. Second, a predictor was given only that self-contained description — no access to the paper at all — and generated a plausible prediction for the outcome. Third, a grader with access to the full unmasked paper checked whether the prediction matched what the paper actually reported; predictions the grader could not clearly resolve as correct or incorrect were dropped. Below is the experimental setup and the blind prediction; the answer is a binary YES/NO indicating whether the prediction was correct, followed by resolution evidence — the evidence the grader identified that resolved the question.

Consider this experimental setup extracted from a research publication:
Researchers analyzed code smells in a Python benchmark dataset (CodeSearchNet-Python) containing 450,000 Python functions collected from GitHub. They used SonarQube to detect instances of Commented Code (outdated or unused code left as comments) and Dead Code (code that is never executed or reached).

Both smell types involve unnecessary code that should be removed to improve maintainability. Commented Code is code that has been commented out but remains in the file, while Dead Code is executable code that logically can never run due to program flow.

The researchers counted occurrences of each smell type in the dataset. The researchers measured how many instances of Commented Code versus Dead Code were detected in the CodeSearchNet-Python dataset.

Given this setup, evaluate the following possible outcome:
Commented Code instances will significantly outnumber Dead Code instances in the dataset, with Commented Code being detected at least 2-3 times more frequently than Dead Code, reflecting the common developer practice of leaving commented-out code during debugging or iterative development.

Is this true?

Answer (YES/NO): YES